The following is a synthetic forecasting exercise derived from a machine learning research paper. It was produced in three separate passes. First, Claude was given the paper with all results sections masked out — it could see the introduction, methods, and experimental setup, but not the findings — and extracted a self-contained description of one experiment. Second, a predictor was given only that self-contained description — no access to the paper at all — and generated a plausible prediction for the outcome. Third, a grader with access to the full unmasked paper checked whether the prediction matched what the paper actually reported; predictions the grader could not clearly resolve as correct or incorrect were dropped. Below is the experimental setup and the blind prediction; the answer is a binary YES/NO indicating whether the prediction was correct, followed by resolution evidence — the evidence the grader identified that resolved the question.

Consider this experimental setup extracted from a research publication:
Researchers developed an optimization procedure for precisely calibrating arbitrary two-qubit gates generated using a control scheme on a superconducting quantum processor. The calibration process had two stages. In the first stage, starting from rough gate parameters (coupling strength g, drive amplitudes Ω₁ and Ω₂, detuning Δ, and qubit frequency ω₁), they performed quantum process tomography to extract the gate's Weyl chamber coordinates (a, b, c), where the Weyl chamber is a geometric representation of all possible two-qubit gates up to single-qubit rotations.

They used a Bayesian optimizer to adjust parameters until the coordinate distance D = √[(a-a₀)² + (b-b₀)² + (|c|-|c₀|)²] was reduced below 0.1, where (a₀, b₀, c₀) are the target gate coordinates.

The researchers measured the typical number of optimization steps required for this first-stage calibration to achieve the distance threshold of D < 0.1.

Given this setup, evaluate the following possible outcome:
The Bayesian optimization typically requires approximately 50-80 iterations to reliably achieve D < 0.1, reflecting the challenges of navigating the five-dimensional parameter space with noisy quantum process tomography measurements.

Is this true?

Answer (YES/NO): NO